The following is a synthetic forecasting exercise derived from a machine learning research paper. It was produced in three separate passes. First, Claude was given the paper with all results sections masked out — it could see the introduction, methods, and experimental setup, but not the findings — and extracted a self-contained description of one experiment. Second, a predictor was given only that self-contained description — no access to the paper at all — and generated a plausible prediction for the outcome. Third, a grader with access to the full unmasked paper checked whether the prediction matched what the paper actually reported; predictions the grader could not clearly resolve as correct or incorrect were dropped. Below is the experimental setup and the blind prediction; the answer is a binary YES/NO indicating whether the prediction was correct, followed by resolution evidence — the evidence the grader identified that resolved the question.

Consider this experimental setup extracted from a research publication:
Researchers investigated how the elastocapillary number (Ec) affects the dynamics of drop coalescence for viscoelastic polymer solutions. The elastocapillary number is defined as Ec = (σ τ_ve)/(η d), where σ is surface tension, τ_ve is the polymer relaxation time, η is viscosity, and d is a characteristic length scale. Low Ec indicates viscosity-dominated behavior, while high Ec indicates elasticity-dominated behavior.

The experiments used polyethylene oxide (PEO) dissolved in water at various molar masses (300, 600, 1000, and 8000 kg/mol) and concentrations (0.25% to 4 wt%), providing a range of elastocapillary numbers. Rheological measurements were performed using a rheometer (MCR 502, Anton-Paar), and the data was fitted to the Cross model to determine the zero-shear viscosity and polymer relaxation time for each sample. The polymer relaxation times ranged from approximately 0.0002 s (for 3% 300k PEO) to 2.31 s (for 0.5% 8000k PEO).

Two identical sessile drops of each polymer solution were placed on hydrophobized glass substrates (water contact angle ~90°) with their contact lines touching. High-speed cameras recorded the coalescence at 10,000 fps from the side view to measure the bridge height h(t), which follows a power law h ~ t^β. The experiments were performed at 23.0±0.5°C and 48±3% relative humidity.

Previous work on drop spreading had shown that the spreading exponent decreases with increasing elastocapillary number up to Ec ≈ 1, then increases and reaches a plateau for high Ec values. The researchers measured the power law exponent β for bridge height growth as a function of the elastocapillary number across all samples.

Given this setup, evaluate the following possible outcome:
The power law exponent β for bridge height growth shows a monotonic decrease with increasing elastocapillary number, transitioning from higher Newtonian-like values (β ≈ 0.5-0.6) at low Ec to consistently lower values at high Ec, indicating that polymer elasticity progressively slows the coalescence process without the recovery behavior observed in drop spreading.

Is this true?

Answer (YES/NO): NO